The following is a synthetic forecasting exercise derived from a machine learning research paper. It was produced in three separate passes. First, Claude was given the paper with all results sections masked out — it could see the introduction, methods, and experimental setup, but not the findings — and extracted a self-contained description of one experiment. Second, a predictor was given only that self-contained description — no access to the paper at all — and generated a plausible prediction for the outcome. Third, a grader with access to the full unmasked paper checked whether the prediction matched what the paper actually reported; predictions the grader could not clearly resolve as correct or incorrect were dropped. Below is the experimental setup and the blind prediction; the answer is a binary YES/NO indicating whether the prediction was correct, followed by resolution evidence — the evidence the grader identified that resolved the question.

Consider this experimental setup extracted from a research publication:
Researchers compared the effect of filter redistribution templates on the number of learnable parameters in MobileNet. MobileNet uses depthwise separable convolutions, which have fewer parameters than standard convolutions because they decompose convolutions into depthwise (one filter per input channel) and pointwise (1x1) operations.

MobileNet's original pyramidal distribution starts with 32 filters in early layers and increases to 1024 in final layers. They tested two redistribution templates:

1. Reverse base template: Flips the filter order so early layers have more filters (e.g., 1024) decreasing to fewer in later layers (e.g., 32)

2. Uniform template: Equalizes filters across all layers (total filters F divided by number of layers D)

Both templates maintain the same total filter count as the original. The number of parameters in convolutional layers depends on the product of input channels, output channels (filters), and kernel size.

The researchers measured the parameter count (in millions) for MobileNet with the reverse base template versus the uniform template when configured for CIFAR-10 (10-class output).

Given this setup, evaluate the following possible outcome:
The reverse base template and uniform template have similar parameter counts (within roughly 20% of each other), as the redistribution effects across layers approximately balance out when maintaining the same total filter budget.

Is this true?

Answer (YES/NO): YES